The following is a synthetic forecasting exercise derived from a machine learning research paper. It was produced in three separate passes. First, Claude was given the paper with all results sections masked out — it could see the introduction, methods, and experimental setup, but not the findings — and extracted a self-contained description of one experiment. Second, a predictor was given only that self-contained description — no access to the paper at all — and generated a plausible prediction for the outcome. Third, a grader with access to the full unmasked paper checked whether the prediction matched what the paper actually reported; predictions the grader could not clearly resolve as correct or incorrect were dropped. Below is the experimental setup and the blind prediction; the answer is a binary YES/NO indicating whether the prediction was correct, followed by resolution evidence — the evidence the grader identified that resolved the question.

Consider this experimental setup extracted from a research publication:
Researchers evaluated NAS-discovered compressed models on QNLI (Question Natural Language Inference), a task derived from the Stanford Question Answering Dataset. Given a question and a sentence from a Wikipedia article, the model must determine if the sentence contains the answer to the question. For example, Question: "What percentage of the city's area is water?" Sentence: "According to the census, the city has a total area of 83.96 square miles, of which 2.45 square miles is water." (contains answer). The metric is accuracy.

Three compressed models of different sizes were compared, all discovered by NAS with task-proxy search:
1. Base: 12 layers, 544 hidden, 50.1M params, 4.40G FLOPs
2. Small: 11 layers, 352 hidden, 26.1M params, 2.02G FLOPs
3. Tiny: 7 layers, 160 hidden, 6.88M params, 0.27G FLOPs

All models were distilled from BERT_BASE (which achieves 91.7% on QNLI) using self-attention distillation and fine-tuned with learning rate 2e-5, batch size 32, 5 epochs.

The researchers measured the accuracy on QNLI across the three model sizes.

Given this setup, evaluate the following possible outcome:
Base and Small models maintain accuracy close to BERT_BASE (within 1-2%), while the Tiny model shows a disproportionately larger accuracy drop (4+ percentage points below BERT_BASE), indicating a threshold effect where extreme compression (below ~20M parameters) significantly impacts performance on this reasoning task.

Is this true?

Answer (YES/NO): YES